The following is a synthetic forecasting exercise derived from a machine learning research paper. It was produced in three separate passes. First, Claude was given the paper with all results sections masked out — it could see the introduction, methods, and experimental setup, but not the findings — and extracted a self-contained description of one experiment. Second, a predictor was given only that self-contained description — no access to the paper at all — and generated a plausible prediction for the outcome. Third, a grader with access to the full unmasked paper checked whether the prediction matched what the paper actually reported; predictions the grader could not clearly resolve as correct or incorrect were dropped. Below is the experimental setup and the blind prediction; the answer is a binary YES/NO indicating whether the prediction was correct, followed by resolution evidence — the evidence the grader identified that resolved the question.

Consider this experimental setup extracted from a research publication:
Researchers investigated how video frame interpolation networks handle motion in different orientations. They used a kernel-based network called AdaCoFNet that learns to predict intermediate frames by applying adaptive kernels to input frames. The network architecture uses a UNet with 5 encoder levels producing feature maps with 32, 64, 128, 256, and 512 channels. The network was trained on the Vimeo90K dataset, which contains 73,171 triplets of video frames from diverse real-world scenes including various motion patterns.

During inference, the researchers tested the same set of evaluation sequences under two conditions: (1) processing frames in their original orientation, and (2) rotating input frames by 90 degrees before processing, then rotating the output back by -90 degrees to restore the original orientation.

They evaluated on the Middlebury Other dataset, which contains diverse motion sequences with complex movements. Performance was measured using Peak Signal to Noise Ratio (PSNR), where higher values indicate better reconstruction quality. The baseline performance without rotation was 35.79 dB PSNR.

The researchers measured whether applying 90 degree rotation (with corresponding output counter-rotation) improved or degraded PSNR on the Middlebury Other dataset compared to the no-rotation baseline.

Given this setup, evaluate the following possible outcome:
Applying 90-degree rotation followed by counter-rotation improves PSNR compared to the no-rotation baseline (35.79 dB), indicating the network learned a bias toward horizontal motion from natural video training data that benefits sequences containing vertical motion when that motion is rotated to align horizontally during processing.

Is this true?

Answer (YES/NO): YES